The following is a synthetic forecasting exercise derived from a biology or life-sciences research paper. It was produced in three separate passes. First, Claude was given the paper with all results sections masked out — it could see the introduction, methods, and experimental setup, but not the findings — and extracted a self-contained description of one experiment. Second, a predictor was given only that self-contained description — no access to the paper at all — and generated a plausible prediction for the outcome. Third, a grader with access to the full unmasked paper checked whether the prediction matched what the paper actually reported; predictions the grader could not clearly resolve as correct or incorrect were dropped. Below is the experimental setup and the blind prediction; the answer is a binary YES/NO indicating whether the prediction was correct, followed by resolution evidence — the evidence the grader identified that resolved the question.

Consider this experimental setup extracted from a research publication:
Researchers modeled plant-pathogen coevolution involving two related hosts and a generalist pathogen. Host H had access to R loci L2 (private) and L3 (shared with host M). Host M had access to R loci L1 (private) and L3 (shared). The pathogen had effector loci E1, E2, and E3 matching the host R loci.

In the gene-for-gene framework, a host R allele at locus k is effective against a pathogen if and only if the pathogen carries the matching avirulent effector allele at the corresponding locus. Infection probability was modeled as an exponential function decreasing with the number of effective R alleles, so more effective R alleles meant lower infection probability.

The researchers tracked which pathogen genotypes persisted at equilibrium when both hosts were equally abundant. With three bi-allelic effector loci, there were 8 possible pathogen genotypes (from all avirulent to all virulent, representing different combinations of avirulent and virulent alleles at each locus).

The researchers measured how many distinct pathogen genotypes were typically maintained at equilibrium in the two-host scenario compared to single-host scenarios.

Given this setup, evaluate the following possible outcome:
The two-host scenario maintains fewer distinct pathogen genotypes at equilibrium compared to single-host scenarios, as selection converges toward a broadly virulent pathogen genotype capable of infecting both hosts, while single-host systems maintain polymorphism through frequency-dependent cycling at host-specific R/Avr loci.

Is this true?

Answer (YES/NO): NO